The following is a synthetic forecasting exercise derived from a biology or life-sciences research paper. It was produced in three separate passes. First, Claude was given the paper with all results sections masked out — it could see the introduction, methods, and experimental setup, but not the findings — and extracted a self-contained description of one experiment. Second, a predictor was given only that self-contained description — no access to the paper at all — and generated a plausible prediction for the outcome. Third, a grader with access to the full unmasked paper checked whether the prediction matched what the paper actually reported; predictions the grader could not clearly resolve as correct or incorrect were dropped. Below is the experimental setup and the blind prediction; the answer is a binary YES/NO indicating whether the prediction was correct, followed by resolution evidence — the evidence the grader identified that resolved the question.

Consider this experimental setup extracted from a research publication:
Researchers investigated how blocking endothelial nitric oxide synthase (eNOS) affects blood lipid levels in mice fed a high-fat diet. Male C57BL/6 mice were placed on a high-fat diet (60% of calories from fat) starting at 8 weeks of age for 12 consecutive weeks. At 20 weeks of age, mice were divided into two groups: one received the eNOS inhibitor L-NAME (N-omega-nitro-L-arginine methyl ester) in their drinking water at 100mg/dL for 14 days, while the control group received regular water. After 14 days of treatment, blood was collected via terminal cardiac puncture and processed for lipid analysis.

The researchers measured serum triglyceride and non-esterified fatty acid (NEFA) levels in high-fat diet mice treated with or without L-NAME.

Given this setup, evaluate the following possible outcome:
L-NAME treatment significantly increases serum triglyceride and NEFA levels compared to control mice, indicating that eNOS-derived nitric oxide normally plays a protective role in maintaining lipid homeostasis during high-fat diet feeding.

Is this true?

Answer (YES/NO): NO